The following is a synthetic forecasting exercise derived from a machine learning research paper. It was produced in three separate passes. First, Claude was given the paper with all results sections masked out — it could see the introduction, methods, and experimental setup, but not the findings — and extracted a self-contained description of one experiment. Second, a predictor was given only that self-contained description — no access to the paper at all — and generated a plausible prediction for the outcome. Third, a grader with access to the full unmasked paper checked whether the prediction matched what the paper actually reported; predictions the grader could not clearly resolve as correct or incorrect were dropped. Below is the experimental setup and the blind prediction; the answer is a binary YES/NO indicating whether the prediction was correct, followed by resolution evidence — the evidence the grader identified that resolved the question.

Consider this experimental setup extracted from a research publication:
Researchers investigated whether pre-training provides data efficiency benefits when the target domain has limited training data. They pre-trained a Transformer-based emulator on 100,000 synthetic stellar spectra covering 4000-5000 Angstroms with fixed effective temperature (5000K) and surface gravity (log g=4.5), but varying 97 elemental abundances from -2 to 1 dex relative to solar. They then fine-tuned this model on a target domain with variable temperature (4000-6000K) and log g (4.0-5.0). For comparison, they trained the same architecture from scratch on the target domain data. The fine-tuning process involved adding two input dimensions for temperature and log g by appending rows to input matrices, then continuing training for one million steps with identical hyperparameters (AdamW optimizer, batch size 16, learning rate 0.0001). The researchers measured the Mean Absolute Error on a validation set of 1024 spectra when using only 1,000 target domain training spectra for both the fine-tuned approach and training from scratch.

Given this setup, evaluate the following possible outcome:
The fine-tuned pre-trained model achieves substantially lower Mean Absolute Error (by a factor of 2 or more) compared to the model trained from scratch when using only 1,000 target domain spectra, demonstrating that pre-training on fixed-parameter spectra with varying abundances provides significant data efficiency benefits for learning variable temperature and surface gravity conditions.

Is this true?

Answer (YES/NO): YES